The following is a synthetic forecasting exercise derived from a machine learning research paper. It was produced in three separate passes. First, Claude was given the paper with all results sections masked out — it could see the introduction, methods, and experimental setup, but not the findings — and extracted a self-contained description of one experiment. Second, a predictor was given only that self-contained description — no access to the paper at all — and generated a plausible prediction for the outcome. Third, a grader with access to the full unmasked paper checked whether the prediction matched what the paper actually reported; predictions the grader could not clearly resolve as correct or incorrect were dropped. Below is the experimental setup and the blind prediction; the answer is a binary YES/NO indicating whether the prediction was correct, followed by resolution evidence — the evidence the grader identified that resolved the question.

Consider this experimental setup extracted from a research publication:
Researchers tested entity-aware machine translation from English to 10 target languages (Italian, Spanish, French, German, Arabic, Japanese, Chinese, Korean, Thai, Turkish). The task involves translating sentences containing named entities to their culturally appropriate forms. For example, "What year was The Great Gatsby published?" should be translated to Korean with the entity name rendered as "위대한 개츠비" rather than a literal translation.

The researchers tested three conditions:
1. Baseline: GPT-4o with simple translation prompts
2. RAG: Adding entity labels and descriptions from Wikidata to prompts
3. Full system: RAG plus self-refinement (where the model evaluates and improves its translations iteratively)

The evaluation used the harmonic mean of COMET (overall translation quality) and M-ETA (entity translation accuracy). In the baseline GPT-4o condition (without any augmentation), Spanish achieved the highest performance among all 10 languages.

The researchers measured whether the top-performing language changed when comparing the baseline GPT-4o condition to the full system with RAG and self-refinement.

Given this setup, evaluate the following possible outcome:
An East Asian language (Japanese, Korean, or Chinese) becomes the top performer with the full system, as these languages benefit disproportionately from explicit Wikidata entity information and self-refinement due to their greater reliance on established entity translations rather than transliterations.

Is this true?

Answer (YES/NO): NO